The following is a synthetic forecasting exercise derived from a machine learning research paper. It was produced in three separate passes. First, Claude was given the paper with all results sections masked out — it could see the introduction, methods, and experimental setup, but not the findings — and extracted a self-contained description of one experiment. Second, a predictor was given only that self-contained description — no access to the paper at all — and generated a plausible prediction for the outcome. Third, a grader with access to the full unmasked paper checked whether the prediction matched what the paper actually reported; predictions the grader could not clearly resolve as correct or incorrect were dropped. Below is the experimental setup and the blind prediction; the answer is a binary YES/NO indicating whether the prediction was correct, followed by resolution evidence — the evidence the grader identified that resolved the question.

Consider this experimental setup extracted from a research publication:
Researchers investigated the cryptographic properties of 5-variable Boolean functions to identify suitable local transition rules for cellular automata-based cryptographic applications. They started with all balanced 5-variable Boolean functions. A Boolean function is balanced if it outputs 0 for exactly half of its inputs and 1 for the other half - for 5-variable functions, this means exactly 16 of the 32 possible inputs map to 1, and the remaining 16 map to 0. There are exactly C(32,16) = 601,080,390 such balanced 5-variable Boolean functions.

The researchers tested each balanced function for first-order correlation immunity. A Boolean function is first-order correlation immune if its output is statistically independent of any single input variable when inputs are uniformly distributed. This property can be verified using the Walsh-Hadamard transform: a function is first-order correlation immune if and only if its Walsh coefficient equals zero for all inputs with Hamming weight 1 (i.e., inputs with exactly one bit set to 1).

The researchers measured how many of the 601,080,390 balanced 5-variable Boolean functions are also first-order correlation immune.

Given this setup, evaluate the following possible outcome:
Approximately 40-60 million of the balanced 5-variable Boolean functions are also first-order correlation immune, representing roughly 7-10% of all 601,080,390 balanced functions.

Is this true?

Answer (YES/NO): NO